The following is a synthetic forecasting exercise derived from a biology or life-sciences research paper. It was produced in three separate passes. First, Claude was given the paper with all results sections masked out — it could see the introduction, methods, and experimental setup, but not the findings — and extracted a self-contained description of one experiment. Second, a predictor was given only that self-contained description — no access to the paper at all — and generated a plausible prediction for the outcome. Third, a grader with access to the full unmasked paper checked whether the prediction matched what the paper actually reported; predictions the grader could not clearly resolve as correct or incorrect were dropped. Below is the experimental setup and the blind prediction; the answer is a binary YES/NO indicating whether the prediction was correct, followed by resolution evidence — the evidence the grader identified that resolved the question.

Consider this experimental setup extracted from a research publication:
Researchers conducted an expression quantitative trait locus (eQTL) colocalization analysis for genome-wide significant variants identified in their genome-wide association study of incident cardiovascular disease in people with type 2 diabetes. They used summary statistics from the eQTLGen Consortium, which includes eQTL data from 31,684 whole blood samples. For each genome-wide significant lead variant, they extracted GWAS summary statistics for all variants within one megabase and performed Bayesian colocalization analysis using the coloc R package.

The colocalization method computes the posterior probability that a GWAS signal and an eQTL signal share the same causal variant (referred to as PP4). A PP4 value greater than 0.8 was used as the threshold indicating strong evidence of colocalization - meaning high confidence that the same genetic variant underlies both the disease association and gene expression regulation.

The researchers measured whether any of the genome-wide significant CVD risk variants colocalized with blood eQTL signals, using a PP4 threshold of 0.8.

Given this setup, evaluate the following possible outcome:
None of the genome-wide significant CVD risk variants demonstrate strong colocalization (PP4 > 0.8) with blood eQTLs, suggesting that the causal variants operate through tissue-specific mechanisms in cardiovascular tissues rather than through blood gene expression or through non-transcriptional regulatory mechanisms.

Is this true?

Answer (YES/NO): YES